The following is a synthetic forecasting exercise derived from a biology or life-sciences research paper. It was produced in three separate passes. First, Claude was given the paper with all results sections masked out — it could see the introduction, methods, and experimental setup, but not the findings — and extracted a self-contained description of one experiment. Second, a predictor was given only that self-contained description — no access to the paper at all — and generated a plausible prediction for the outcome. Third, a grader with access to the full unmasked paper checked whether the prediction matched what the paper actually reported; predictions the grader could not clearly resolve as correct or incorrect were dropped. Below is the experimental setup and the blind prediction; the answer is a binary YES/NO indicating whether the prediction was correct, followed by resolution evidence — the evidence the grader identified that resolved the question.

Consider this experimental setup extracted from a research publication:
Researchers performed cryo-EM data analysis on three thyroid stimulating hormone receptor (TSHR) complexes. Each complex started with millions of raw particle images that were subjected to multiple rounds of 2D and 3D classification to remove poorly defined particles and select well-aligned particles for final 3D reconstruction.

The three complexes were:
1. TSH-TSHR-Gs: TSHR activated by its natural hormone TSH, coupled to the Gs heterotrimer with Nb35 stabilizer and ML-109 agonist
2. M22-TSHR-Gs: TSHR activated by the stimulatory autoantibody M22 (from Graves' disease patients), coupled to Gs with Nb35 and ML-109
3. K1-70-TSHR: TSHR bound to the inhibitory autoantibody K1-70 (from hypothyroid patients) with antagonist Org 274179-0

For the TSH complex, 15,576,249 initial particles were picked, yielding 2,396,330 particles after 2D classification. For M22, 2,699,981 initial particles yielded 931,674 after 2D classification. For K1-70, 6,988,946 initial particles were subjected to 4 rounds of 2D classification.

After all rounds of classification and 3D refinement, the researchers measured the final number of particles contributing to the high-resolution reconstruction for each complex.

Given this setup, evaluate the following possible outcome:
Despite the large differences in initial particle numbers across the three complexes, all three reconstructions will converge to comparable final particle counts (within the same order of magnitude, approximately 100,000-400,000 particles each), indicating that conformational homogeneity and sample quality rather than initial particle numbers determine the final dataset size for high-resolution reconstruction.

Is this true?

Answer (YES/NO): NO